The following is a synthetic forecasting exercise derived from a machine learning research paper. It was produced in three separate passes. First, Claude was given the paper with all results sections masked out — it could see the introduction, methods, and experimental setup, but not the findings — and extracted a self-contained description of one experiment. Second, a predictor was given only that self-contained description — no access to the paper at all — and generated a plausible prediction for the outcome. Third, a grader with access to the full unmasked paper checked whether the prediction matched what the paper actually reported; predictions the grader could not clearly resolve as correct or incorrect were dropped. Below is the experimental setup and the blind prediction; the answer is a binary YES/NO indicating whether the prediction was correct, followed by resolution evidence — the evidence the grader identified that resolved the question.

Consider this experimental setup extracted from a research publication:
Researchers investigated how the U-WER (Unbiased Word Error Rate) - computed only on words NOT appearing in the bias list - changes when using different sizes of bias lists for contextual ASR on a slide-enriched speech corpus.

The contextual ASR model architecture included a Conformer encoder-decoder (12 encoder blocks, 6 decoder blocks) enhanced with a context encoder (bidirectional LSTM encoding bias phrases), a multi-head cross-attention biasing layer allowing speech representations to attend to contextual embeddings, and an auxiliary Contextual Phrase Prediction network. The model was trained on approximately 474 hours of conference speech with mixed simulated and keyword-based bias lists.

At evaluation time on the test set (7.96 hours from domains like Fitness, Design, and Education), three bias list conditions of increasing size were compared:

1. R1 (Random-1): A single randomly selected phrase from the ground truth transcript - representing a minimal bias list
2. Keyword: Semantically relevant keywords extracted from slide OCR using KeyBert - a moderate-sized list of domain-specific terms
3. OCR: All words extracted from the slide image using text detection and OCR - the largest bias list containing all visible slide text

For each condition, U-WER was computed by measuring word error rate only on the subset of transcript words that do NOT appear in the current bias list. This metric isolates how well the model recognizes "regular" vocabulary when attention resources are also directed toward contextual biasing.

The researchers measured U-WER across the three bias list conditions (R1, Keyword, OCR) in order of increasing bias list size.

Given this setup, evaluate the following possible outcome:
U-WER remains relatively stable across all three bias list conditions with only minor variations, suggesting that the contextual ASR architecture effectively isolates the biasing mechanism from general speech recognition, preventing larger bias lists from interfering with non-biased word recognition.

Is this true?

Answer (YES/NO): NO